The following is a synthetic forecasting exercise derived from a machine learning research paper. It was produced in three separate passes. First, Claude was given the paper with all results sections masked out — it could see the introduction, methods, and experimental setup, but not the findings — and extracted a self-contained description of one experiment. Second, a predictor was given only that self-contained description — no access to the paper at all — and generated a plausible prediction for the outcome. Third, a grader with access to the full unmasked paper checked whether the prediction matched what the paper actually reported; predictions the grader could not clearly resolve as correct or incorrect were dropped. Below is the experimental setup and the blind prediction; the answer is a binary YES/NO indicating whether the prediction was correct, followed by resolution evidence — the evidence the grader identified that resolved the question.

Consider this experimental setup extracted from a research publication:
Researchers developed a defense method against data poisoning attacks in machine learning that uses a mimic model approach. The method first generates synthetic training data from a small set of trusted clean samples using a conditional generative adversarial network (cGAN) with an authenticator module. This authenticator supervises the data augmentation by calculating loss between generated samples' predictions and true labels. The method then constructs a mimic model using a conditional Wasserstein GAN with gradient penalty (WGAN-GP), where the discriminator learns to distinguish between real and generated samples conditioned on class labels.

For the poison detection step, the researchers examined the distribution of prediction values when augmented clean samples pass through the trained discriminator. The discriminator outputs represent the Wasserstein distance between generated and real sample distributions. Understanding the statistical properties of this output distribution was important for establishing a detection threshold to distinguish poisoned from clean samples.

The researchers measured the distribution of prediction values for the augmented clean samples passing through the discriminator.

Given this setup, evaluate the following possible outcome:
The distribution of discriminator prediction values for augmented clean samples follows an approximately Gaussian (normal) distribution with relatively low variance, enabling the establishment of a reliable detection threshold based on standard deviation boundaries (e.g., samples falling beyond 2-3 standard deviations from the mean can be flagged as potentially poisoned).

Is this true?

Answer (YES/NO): YES